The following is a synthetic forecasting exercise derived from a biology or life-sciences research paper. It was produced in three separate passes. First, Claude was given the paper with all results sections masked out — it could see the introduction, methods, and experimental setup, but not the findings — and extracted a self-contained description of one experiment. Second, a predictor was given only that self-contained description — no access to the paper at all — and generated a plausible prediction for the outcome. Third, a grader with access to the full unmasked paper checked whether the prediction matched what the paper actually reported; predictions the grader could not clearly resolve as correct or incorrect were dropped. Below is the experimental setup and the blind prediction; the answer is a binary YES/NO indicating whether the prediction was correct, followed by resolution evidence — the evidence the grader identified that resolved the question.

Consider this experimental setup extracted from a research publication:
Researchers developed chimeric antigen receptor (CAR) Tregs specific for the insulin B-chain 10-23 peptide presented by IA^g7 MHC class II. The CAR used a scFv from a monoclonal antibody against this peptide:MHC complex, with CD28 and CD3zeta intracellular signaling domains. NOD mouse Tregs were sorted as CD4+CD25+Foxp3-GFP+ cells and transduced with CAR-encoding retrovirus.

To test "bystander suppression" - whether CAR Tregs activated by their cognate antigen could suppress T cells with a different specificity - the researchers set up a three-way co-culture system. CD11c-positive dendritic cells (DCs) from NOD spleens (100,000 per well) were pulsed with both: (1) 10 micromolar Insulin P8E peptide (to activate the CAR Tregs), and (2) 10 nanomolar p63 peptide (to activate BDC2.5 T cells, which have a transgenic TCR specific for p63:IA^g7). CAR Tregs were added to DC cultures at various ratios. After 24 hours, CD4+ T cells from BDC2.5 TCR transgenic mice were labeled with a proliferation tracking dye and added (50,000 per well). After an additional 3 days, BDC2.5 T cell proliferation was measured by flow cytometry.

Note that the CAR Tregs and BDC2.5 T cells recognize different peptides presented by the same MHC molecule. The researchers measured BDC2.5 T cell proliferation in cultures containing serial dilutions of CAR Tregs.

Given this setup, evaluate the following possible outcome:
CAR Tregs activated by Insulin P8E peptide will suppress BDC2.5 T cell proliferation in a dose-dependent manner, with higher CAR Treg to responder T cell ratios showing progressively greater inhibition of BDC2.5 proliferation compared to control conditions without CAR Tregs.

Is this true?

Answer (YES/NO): YES